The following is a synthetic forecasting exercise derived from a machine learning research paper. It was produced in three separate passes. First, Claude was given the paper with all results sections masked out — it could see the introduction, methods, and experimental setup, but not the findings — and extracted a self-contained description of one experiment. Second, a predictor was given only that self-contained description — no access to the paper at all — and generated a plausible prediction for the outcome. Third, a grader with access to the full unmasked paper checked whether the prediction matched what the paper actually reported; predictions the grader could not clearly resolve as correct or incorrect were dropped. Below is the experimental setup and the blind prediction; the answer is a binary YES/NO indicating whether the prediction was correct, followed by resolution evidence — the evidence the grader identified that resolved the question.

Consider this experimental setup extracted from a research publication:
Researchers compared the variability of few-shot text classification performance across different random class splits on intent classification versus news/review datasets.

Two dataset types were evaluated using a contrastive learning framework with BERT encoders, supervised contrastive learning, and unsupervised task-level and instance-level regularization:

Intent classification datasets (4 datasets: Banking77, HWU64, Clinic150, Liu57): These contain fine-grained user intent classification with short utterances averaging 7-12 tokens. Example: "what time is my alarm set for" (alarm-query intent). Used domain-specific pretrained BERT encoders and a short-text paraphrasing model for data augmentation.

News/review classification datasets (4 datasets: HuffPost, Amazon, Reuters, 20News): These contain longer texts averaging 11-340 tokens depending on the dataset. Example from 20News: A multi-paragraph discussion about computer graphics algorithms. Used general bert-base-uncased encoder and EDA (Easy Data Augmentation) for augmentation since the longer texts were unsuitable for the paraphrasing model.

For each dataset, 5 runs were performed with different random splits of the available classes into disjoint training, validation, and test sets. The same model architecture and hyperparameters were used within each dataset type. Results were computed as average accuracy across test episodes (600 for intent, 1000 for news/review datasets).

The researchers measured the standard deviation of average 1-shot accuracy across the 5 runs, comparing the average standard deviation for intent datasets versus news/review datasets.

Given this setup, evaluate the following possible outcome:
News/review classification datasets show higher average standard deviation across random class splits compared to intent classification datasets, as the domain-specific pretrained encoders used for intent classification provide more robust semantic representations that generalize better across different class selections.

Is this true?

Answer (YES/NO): YES